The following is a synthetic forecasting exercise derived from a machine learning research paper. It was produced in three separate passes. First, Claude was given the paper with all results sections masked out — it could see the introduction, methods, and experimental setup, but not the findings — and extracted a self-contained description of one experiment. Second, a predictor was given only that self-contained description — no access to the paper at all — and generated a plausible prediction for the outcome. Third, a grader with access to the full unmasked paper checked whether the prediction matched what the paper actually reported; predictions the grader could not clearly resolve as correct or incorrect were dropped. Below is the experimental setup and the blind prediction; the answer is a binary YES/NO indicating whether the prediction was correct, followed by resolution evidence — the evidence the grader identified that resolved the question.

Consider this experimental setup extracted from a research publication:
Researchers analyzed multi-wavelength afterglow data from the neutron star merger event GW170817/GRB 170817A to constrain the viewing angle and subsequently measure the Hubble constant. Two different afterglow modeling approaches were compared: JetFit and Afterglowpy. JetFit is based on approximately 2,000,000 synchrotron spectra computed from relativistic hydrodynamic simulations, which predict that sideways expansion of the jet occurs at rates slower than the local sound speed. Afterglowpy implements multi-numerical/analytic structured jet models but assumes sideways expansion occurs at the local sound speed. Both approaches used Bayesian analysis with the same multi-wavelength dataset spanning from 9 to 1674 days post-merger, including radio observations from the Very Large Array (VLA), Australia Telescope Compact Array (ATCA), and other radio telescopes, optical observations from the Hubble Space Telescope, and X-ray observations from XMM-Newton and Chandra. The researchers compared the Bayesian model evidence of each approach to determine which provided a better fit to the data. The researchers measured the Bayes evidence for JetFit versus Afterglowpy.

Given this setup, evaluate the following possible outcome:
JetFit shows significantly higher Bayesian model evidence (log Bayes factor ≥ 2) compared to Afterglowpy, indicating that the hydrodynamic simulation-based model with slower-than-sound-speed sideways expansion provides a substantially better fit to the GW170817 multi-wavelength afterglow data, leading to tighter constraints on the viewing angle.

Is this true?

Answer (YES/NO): YES